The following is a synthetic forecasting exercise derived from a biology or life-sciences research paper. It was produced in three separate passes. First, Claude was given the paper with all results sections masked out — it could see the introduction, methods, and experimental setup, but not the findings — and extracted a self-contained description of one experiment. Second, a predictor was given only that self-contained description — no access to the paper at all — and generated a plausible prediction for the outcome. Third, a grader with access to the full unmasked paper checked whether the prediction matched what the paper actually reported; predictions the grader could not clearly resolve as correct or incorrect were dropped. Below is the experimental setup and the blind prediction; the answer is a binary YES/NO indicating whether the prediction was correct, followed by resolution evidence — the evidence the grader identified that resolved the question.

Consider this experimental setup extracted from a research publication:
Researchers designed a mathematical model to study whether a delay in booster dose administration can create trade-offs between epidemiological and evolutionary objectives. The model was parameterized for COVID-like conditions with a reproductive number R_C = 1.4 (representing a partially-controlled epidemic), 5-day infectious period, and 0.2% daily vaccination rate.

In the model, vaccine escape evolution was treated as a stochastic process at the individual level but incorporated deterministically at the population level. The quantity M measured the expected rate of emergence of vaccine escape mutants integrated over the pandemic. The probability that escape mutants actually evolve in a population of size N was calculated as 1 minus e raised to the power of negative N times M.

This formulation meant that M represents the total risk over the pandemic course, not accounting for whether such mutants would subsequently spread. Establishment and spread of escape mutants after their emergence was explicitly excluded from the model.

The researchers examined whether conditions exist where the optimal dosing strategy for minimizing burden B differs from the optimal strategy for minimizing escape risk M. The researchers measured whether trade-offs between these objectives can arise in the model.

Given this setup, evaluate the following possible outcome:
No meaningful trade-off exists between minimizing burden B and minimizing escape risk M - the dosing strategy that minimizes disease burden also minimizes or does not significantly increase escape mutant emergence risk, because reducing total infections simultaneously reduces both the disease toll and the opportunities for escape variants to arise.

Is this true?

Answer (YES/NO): NO